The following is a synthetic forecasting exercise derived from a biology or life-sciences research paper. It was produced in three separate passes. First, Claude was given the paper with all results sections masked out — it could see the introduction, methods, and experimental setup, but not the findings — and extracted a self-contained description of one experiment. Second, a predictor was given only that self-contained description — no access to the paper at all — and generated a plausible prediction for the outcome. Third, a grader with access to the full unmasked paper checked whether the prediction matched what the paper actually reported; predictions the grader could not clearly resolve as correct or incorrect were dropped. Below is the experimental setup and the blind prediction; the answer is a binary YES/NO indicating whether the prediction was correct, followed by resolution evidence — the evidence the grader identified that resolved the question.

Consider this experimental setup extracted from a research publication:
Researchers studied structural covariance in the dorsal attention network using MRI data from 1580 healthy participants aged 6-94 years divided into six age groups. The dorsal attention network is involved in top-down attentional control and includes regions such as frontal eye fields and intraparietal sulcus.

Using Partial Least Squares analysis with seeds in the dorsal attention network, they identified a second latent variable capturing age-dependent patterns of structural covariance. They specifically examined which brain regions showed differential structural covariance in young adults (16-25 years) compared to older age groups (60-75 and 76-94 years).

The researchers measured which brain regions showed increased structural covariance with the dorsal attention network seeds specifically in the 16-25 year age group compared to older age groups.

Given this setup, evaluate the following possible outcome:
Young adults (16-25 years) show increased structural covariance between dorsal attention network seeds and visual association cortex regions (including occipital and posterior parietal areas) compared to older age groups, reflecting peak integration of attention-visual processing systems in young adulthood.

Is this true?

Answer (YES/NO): NO